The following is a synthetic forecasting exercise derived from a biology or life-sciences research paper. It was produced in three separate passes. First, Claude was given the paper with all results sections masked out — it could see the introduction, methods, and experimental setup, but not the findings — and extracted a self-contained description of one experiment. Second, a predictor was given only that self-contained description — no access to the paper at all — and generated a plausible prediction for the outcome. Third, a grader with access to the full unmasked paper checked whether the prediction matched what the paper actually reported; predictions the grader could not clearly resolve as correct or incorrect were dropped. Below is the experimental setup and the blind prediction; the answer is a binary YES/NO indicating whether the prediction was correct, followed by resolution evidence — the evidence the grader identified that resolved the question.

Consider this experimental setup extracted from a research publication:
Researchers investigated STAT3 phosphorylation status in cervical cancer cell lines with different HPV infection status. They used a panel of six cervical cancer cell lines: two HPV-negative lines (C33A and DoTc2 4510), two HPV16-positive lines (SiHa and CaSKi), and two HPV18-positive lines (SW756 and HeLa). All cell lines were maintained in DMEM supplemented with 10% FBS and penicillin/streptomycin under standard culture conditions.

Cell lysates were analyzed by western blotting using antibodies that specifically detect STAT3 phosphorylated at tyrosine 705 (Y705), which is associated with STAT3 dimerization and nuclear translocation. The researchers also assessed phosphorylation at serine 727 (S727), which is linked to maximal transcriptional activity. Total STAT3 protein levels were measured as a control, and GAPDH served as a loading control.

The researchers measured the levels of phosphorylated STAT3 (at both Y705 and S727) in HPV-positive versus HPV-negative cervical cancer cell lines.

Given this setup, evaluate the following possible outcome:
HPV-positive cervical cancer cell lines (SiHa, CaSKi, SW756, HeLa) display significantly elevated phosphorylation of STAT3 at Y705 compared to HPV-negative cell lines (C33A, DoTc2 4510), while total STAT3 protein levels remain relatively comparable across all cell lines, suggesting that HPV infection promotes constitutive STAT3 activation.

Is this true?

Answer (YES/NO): NO